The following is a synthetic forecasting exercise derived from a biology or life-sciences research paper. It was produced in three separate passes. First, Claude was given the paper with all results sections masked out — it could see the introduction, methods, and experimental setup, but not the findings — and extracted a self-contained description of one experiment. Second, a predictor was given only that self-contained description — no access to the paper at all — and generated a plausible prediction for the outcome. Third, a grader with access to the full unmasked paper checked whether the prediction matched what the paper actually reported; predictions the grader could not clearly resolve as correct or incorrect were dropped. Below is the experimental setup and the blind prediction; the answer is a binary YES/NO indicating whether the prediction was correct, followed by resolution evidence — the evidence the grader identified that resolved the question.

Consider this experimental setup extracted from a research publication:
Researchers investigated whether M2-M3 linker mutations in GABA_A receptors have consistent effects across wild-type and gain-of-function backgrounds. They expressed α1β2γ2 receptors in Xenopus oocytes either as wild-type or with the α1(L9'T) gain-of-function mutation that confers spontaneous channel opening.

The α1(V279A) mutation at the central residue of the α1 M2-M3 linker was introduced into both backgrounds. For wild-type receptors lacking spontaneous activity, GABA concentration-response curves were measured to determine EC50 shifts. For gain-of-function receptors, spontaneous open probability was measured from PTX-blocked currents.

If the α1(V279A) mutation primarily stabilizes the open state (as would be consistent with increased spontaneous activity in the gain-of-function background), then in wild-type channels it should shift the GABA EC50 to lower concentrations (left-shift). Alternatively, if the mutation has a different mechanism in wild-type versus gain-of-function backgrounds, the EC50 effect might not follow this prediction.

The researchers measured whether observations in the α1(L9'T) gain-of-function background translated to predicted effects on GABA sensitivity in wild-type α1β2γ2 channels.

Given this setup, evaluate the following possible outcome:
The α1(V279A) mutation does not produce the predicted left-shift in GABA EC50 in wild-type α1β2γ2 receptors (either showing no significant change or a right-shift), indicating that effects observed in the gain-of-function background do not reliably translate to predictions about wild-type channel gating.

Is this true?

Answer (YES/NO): NO